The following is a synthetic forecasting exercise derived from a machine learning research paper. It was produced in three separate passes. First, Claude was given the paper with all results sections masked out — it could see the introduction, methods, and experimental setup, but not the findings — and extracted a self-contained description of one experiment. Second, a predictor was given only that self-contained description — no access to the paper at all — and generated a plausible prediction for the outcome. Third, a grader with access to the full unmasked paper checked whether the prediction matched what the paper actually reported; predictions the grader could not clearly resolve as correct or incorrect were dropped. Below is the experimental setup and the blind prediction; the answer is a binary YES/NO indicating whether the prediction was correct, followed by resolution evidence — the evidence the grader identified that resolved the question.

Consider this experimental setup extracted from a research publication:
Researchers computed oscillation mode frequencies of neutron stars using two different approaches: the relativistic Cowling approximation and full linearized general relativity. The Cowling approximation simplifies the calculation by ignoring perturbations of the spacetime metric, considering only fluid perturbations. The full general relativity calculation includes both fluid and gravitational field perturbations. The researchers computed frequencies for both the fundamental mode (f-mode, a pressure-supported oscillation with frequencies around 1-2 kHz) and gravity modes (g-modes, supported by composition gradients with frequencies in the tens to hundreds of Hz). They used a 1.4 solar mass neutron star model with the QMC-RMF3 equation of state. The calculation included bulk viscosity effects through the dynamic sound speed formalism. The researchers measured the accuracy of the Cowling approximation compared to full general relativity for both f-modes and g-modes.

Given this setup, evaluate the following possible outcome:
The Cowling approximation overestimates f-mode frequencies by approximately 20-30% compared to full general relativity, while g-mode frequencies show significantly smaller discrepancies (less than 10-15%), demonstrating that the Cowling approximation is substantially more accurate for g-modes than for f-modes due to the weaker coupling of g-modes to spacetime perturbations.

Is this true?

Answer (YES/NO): YES